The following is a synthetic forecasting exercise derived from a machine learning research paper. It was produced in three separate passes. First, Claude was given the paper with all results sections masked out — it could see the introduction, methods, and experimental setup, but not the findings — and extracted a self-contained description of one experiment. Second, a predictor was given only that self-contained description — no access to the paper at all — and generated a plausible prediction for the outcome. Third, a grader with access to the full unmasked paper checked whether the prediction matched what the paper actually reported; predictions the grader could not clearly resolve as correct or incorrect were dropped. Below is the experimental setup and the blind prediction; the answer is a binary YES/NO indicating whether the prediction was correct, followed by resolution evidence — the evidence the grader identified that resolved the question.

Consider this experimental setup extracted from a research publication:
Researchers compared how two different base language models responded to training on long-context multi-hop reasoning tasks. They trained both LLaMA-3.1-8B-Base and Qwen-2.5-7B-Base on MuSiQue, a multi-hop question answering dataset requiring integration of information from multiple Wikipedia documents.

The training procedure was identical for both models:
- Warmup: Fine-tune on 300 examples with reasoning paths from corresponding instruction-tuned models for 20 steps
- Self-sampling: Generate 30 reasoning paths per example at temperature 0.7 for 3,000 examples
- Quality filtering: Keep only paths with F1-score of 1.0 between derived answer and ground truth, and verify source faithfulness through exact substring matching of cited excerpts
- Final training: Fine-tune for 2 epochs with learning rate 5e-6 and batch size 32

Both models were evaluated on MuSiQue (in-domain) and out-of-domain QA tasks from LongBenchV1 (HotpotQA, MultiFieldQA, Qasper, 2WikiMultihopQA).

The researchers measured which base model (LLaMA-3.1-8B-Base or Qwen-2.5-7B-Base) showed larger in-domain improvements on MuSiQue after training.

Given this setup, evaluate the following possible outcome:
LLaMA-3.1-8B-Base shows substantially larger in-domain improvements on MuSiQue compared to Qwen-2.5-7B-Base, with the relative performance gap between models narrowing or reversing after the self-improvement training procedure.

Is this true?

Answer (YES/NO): YES